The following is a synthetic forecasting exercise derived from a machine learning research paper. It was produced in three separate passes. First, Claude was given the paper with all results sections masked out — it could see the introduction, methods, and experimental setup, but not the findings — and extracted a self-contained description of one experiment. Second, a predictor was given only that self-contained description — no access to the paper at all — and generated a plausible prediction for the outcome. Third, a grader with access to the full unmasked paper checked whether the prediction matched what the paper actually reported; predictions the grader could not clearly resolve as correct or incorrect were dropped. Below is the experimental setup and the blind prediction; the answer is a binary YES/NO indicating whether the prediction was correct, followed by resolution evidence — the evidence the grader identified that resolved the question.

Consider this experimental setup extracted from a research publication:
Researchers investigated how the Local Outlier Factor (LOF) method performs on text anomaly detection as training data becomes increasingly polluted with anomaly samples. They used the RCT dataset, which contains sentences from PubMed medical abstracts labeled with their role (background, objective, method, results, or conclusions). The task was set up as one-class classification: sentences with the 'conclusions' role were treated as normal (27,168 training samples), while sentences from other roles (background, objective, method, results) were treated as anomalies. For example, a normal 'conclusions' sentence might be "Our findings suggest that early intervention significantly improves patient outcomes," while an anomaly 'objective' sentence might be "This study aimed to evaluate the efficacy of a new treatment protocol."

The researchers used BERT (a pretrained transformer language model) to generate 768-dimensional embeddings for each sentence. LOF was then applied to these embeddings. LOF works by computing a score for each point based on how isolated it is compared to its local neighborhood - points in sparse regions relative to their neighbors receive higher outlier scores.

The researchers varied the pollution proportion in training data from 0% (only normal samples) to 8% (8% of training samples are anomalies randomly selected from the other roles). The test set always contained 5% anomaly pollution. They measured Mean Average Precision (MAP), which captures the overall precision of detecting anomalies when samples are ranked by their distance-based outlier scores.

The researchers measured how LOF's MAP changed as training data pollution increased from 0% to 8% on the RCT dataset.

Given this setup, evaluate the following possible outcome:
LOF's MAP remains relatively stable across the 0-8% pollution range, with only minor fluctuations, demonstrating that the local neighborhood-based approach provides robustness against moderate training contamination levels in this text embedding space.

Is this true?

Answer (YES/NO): NO